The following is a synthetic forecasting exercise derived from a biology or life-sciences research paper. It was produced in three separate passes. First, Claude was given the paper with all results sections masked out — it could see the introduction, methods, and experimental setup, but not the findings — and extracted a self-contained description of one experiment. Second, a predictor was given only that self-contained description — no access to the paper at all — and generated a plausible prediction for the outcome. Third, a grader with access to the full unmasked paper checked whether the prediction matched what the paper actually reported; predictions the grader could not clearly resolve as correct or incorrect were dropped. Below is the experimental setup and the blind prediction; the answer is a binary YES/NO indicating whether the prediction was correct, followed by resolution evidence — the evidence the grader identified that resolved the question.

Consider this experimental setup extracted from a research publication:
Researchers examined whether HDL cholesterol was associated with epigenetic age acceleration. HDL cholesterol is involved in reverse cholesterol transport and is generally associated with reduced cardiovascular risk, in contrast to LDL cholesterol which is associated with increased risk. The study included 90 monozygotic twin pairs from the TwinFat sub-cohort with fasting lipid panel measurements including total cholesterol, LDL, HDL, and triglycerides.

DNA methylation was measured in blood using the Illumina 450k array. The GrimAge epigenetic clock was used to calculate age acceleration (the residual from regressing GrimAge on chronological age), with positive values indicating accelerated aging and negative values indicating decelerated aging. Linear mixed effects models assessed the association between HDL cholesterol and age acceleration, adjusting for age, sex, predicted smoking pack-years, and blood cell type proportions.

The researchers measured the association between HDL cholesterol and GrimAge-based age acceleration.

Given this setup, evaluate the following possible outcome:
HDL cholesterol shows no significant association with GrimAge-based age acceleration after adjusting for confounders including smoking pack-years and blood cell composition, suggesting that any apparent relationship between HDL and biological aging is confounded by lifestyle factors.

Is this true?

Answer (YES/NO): NO